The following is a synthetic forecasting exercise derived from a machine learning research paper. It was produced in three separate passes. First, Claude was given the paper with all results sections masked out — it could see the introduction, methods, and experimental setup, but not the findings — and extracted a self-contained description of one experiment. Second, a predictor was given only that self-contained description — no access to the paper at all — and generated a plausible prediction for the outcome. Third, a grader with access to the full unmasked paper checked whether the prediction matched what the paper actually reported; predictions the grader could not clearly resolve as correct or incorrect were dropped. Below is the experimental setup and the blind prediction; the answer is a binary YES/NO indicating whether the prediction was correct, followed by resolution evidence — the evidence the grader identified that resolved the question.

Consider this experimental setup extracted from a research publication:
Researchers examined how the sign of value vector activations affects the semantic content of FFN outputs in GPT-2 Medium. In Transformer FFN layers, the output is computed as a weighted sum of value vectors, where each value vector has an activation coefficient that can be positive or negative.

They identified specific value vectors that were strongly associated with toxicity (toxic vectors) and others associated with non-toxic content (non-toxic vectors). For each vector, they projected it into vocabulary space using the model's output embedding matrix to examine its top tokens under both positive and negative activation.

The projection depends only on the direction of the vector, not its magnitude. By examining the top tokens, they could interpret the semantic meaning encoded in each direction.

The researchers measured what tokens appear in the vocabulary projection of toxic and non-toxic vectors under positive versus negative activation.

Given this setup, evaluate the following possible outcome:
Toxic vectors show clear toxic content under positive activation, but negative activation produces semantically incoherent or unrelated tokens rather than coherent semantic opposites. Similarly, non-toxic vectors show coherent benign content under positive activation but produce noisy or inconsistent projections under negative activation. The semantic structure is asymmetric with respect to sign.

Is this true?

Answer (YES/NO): NO